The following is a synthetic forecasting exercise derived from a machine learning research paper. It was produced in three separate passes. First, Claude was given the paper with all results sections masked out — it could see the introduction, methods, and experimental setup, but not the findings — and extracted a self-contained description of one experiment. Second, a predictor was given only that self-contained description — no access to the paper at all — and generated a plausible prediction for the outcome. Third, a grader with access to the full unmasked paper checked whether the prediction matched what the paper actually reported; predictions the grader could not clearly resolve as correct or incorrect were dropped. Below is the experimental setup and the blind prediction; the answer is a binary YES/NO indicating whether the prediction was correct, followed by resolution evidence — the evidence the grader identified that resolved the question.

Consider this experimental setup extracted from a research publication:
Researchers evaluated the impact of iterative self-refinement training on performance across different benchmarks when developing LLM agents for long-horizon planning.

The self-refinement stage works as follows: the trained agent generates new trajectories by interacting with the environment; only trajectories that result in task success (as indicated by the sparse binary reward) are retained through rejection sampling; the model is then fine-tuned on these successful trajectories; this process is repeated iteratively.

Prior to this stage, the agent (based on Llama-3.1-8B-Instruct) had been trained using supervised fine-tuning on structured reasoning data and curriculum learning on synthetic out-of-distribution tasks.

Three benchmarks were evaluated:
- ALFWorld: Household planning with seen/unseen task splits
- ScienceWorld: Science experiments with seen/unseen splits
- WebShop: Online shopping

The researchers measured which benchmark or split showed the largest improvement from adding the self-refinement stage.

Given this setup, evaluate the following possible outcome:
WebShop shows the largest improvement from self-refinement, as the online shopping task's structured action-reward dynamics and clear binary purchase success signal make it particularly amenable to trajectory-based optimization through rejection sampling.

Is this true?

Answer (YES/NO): NO